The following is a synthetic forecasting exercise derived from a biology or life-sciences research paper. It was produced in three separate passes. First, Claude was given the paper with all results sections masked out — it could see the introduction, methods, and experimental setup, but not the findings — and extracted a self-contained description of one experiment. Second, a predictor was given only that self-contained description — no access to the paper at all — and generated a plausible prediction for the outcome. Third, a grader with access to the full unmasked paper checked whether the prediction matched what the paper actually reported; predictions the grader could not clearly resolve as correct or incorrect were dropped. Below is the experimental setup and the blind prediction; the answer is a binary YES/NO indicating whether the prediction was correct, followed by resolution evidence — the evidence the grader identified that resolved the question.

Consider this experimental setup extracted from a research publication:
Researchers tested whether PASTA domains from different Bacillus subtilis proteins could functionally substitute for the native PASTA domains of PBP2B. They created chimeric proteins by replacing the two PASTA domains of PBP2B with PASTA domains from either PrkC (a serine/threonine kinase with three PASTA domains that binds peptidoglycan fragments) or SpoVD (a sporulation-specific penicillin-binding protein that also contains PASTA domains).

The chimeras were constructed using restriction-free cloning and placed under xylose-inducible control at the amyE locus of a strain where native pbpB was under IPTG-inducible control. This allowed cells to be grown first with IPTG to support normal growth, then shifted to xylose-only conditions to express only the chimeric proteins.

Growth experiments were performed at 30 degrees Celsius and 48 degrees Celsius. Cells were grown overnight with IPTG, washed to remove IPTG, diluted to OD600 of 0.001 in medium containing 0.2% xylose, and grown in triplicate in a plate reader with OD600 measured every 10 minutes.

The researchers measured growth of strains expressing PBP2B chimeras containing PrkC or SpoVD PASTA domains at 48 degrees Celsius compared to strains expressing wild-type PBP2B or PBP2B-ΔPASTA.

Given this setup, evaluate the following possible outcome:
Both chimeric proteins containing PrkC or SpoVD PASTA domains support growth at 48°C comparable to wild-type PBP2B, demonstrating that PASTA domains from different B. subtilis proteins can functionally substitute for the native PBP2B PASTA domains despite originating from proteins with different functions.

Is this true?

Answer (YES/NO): NO